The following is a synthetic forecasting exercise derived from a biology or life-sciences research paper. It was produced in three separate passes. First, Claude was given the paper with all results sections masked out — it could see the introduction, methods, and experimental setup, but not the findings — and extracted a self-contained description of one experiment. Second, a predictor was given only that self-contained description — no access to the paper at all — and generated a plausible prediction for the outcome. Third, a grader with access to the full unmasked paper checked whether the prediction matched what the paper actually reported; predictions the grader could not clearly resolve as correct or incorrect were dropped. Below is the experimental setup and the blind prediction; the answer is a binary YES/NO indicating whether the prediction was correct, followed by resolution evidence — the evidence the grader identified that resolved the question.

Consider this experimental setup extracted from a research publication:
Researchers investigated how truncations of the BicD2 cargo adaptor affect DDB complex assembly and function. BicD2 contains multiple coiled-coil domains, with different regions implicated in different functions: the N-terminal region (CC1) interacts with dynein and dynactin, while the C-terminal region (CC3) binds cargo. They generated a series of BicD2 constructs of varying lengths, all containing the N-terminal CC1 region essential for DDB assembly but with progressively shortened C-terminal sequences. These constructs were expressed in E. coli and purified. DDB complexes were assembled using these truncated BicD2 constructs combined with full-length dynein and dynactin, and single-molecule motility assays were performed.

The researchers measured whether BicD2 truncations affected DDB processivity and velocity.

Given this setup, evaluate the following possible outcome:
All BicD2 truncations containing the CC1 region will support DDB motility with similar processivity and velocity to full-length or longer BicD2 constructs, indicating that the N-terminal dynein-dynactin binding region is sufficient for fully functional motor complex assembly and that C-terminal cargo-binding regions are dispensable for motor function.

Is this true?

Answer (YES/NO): NO